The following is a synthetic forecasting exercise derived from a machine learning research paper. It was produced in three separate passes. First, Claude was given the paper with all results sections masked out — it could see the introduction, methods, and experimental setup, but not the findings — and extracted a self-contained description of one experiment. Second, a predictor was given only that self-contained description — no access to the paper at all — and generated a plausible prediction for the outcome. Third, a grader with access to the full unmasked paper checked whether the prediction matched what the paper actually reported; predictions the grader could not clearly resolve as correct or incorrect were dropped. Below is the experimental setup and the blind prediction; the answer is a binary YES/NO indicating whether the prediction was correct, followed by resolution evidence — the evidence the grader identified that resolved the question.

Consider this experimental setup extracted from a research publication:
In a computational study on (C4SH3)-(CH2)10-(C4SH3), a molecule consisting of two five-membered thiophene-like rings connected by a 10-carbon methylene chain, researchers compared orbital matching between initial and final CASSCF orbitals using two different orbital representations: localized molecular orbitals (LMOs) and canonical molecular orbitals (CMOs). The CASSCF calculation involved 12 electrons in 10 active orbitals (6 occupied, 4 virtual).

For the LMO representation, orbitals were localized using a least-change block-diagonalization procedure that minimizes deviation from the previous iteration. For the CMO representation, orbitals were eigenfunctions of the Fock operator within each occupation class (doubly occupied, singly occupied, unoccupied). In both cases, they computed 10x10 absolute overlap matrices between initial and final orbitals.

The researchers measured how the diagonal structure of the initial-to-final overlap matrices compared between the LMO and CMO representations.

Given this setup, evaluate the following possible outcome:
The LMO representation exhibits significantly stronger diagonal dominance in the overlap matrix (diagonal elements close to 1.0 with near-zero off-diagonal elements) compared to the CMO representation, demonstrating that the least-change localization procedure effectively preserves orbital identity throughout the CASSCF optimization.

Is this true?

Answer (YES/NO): NO